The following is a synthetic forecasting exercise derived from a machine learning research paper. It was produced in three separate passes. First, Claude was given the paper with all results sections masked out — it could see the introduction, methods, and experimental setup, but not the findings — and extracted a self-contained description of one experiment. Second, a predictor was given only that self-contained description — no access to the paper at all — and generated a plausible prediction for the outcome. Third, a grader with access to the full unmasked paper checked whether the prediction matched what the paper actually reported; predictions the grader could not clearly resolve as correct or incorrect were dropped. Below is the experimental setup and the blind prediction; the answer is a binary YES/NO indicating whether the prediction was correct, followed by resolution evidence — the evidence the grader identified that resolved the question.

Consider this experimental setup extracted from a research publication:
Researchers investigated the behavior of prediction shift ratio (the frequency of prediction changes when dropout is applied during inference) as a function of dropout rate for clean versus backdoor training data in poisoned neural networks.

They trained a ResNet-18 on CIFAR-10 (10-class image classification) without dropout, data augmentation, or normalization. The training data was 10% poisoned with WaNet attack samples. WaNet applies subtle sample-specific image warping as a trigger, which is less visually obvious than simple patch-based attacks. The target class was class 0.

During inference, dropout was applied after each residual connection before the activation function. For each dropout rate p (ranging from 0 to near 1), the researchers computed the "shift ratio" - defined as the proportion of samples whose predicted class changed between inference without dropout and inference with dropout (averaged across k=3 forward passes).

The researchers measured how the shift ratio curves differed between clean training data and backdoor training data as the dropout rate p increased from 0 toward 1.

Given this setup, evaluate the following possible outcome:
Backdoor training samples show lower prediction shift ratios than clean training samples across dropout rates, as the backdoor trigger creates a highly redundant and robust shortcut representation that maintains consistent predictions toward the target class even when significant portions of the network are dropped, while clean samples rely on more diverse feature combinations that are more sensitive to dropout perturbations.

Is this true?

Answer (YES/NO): YES